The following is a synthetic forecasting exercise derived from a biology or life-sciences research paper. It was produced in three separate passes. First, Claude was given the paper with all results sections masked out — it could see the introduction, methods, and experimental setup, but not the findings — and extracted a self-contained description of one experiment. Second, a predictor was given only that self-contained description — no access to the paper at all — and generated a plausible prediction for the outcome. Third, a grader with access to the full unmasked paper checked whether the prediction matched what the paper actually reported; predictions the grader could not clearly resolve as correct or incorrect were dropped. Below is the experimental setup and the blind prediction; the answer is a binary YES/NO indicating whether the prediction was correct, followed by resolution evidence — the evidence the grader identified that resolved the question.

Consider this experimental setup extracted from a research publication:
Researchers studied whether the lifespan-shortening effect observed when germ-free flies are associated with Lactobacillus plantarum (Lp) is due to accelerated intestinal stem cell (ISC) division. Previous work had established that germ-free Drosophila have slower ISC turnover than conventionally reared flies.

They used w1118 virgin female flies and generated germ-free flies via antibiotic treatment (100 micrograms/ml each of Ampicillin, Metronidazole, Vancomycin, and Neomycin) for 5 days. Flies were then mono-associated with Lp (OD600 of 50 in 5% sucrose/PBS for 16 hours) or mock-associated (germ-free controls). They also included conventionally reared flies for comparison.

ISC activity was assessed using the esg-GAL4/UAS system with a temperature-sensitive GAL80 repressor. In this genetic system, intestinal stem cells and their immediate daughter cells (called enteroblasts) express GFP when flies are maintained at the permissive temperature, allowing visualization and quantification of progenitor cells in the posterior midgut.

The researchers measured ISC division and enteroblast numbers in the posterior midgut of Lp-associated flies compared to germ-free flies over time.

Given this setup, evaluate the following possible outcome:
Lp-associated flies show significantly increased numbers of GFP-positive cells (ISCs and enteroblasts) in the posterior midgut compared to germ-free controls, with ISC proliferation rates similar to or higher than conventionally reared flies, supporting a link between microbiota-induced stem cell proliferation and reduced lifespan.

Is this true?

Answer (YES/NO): NO